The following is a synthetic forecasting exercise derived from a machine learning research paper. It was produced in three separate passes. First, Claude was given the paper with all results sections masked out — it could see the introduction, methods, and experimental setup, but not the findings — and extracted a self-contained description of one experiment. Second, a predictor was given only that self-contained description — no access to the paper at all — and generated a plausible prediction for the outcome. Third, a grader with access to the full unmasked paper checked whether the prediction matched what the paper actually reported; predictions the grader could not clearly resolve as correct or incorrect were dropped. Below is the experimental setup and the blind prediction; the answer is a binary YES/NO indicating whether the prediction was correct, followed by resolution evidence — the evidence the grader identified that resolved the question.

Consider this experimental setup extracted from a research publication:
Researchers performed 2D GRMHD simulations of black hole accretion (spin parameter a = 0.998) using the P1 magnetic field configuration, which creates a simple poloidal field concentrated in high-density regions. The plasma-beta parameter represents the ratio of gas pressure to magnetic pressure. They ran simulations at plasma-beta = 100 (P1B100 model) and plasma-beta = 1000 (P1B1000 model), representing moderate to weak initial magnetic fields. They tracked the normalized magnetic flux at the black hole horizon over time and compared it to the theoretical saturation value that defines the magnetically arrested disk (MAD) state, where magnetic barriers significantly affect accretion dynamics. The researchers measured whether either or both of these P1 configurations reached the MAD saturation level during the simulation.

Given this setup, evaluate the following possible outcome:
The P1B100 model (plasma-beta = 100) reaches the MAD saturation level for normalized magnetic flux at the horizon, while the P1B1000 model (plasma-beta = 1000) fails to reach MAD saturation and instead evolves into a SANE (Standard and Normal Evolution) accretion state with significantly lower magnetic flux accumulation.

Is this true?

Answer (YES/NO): NO